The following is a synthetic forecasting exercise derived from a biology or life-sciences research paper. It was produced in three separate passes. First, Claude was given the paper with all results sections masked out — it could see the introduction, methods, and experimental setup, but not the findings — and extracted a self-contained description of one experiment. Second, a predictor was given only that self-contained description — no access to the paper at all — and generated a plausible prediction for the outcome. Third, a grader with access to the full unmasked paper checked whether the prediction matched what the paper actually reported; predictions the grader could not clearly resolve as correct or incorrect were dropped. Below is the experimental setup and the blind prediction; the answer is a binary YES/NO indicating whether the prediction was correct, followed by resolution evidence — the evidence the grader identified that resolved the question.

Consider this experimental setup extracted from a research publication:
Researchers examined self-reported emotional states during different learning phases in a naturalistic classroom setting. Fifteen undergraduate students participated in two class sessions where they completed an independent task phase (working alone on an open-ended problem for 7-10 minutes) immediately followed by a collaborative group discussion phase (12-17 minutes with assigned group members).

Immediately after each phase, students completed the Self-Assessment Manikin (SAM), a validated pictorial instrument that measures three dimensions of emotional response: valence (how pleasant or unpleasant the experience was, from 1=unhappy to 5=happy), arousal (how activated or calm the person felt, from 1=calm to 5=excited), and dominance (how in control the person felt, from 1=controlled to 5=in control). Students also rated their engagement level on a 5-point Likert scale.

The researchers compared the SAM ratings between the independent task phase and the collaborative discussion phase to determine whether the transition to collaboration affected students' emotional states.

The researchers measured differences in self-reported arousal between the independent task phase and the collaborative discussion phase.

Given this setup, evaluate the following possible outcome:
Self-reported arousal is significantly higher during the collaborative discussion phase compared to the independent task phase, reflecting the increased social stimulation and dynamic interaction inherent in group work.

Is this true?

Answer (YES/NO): YES